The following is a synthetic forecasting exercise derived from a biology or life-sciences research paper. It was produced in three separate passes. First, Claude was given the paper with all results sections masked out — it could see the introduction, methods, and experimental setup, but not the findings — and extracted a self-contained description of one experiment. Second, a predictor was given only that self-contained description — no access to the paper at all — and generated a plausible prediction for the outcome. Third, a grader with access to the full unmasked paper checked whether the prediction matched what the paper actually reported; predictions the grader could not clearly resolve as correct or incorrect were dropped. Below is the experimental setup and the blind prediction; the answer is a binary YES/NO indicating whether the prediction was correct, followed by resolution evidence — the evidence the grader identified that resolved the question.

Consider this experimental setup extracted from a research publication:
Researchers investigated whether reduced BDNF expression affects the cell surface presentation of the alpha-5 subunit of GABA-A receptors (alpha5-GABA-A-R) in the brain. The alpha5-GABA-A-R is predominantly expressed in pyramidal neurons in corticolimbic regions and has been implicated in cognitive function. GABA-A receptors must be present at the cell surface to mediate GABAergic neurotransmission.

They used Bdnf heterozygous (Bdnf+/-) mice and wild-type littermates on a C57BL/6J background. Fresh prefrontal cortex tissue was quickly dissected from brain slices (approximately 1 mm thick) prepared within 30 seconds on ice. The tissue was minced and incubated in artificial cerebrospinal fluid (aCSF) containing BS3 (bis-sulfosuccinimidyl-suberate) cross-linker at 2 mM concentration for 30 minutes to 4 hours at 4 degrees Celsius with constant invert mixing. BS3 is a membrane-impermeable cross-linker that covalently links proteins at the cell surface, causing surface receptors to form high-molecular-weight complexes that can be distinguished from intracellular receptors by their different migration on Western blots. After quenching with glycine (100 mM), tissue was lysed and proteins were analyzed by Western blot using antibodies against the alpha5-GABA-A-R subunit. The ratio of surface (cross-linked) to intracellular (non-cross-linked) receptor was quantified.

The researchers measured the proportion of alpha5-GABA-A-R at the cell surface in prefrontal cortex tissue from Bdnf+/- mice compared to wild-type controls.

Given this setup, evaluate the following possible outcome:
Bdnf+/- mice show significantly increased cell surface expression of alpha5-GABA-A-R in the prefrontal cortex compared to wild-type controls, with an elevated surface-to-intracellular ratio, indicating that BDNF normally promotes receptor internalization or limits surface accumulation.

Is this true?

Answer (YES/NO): NO